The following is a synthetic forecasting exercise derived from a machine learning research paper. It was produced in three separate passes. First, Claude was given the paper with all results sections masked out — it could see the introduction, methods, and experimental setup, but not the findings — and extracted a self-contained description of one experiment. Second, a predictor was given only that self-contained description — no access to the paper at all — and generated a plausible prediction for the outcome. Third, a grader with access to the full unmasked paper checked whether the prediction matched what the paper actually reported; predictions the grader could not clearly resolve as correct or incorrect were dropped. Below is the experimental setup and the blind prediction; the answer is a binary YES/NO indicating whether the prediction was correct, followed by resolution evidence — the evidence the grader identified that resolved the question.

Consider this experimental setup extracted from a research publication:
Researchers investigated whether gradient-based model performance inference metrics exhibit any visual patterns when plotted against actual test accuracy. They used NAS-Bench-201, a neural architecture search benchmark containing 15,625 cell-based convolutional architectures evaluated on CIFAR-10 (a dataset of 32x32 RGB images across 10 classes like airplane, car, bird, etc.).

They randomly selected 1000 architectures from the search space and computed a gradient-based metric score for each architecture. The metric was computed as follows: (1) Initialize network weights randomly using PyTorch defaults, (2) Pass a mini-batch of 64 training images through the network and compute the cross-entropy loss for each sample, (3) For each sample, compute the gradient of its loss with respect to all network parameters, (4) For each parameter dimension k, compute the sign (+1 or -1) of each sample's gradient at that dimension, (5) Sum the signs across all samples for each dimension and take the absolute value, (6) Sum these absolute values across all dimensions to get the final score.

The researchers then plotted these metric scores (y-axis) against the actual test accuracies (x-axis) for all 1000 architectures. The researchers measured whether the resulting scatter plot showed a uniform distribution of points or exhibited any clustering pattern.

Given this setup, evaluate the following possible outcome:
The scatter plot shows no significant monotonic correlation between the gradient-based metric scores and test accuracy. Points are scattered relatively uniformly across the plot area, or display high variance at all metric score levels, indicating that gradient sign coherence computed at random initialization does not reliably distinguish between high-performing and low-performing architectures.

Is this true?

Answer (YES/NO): NO